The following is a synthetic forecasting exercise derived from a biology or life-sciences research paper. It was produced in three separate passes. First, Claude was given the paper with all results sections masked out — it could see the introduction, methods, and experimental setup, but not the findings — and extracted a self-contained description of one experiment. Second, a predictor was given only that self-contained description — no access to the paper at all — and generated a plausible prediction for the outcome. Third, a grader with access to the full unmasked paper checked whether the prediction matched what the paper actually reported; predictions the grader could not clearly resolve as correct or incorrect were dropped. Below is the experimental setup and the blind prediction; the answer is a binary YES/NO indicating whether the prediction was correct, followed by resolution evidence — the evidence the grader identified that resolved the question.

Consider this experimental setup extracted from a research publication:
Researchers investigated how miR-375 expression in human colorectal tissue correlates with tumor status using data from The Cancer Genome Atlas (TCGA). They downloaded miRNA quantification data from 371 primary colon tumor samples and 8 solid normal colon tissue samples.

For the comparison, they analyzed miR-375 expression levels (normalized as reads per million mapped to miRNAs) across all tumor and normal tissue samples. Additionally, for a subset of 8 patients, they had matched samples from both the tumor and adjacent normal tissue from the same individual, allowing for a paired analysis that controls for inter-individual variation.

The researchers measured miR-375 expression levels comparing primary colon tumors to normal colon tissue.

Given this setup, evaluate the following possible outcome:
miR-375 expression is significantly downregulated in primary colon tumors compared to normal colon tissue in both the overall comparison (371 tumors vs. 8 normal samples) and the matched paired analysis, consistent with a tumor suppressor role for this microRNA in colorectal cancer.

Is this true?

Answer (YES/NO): YES